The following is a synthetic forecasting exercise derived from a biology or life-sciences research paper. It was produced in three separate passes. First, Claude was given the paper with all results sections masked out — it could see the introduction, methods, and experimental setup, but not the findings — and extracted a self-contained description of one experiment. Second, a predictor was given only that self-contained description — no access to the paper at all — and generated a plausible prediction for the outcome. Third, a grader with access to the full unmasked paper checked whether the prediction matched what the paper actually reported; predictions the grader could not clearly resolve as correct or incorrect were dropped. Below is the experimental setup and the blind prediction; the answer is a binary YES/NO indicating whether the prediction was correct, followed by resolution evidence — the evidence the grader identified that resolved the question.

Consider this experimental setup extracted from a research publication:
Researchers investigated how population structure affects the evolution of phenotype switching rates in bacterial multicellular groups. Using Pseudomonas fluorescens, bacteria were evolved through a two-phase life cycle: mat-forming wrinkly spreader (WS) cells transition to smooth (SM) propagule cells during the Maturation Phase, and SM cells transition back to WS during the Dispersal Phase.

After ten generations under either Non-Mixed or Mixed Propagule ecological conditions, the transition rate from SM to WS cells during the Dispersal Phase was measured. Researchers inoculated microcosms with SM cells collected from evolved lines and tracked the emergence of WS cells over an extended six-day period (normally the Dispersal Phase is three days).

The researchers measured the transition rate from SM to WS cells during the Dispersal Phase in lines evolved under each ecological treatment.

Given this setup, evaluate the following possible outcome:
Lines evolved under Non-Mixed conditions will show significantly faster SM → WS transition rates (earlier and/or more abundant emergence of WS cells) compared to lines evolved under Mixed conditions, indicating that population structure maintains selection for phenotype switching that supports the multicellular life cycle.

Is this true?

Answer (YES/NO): YES